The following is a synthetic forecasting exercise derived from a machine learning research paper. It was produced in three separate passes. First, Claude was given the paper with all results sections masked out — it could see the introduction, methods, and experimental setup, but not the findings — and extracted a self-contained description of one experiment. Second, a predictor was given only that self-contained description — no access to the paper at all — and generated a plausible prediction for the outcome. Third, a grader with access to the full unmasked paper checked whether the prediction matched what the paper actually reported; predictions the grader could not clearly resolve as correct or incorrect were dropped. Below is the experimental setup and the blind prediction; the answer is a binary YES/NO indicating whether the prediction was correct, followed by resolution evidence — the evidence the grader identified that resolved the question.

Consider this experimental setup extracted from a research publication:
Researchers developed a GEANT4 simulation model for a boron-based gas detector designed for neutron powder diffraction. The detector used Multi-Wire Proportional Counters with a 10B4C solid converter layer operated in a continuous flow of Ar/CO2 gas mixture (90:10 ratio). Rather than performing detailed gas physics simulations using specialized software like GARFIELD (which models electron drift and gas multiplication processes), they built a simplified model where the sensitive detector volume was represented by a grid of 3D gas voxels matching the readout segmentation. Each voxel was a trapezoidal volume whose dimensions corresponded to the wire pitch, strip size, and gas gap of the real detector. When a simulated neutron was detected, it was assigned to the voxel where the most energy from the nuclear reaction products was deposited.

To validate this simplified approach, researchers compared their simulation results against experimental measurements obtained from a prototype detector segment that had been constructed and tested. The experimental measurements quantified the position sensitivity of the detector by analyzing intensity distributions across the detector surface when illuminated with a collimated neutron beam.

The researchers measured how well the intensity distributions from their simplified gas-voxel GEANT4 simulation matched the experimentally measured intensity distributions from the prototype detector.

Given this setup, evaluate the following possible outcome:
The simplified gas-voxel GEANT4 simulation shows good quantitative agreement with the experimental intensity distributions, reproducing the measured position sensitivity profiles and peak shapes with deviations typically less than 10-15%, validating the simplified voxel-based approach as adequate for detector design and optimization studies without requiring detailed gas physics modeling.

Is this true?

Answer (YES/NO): YES